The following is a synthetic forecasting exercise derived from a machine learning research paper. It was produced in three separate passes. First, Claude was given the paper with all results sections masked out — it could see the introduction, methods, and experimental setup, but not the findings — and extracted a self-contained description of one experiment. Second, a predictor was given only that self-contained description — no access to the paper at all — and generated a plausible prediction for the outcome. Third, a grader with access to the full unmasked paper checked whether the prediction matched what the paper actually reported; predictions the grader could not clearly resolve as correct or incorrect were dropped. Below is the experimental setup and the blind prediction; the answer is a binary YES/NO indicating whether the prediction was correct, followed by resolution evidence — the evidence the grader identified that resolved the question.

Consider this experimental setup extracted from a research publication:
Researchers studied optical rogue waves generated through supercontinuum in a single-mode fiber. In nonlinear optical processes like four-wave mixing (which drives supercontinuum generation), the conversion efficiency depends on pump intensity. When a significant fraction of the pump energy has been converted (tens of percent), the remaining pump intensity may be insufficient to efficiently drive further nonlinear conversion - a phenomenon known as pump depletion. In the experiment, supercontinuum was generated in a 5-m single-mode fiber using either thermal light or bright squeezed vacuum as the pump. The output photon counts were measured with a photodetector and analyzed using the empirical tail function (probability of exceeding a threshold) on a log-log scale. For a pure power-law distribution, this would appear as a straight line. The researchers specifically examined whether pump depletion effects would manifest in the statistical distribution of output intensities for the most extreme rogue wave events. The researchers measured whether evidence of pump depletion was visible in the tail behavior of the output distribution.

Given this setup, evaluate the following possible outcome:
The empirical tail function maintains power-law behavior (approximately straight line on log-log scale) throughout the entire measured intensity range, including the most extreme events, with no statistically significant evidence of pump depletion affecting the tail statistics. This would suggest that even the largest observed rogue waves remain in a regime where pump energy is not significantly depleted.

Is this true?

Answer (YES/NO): NO